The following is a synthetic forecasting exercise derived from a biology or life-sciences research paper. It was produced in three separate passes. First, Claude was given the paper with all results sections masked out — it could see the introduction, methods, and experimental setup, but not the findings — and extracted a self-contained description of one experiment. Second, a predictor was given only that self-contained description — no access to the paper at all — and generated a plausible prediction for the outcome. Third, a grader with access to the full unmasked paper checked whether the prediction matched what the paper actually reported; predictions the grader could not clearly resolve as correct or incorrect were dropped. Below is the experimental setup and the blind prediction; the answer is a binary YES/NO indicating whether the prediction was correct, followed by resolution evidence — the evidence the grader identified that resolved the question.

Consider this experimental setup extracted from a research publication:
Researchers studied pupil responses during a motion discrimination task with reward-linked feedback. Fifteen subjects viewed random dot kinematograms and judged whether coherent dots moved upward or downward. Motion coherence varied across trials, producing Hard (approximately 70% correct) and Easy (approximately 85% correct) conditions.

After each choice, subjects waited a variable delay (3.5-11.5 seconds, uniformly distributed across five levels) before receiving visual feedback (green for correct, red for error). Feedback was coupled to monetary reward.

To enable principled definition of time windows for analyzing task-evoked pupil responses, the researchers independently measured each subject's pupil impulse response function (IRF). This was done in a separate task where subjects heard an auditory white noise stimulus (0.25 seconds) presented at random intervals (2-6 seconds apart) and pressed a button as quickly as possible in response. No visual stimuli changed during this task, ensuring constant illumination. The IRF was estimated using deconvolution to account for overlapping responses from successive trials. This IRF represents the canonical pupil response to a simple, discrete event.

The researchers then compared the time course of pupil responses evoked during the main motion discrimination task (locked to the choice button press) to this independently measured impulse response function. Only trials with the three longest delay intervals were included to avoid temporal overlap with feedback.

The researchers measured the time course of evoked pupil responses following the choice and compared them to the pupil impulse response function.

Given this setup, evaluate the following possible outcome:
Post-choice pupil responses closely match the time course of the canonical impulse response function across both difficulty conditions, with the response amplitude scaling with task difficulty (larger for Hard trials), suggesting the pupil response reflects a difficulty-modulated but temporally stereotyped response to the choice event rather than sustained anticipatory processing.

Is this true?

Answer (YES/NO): NO